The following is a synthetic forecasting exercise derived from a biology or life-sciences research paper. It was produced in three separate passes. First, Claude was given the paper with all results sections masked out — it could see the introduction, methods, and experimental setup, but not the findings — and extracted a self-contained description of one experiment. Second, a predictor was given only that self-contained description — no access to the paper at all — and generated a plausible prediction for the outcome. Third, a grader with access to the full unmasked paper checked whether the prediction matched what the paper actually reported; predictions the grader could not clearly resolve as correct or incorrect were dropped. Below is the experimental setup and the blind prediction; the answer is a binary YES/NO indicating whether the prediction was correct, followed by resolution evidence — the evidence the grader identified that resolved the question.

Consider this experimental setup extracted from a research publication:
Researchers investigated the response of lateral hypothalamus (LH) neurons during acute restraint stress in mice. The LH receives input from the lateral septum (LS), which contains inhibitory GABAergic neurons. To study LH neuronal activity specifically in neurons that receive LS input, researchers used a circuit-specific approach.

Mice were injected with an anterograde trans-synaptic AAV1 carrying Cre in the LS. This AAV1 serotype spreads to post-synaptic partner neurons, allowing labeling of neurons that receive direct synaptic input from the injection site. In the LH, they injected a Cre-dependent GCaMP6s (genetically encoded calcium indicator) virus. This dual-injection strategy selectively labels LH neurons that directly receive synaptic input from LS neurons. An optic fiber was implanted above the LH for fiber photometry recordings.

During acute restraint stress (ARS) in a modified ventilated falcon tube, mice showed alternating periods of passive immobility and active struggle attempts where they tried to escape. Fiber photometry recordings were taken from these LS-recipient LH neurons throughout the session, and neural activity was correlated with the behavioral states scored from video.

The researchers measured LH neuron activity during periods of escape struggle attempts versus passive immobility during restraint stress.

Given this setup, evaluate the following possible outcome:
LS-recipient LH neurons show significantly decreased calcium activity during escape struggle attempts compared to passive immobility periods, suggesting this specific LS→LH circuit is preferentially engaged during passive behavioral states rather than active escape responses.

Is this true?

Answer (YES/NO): YES